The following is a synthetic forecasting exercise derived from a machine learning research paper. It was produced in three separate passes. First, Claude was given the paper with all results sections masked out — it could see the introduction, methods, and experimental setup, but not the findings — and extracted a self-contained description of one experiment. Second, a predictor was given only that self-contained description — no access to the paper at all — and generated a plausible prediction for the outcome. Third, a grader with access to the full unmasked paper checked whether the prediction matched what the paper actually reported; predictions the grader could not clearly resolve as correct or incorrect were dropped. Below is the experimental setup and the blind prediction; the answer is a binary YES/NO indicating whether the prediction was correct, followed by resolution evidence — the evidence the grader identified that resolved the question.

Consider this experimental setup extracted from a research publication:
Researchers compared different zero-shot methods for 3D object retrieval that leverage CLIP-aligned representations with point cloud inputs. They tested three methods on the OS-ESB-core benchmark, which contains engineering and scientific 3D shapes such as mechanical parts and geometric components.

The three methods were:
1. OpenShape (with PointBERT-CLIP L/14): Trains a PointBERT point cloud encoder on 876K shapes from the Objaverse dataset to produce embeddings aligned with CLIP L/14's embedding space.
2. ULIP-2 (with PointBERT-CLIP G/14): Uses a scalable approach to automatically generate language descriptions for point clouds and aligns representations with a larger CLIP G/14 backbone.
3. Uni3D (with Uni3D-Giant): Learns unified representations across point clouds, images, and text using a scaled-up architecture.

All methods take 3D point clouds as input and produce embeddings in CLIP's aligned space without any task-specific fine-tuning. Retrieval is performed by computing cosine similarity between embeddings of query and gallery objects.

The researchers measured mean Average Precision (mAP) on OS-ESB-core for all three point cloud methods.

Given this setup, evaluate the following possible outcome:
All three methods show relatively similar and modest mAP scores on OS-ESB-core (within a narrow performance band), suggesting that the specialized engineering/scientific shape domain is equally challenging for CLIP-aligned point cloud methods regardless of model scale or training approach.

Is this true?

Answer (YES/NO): NO